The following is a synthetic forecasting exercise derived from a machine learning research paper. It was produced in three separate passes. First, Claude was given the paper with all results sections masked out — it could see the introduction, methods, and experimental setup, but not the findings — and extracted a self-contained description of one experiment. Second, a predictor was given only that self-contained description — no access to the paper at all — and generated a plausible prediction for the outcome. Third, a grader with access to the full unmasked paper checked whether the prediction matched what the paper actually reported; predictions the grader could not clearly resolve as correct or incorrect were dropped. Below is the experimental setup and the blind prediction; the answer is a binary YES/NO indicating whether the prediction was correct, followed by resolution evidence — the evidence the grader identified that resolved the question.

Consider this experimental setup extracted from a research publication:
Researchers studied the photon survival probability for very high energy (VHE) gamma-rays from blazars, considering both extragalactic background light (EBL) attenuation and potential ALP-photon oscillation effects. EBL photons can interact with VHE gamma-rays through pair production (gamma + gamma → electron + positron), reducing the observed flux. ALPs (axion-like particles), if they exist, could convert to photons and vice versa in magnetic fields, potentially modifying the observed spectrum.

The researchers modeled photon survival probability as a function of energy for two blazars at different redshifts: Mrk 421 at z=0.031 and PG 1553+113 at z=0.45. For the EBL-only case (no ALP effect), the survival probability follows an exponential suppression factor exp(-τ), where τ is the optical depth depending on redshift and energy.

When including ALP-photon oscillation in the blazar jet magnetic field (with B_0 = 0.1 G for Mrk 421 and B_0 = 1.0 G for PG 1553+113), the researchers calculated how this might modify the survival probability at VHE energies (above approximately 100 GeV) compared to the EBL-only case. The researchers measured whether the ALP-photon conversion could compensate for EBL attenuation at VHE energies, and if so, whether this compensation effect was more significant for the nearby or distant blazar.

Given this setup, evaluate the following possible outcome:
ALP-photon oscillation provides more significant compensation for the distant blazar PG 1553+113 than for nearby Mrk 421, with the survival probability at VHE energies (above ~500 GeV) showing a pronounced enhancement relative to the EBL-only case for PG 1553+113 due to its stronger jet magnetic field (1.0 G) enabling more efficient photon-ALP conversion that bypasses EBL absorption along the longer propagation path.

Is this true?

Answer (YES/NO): YES